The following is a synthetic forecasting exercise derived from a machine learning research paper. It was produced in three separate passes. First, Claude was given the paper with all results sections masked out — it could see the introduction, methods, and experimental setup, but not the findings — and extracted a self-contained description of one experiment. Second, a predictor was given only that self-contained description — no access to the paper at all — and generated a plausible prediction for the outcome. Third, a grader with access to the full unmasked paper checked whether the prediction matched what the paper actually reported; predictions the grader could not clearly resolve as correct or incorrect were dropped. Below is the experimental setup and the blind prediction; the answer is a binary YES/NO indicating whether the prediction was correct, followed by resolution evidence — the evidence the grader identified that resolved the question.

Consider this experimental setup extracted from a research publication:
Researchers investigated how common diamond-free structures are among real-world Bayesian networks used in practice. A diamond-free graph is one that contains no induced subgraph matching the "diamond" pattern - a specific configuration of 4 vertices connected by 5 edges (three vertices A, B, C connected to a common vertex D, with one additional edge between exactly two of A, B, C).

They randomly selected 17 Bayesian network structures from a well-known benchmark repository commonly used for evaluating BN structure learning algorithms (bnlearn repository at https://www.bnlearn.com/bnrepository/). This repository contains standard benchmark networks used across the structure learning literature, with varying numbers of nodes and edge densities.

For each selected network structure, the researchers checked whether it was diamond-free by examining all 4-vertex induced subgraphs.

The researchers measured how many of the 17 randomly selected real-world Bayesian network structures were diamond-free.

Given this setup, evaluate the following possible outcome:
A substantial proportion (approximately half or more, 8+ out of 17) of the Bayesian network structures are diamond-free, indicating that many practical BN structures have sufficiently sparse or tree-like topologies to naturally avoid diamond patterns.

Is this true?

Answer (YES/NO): YES